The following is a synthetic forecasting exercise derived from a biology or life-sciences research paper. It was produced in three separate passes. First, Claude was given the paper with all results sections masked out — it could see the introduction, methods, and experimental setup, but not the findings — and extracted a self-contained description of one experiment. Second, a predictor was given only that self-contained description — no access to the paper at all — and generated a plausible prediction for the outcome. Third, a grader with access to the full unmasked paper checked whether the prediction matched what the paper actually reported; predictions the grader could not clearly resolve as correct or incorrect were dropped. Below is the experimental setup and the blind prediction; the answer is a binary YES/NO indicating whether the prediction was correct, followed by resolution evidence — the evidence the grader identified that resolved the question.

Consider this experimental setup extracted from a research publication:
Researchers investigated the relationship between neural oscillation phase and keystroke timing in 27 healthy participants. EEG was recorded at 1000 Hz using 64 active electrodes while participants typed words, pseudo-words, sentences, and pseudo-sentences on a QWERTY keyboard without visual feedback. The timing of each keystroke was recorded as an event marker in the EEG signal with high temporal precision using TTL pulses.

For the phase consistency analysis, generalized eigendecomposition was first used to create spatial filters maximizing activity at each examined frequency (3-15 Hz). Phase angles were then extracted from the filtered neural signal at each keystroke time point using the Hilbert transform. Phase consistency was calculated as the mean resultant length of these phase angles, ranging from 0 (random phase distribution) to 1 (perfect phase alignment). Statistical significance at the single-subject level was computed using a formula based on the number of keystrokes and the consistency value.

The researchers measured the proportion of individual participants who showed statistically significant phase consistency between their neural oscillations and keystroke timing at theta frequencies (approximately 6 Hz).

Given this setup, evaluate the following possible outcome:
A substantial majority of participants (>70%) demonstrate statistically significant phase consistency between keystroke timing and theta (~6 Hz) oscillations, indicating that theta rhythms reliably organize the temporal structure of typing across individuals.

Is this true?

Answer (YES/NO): NO